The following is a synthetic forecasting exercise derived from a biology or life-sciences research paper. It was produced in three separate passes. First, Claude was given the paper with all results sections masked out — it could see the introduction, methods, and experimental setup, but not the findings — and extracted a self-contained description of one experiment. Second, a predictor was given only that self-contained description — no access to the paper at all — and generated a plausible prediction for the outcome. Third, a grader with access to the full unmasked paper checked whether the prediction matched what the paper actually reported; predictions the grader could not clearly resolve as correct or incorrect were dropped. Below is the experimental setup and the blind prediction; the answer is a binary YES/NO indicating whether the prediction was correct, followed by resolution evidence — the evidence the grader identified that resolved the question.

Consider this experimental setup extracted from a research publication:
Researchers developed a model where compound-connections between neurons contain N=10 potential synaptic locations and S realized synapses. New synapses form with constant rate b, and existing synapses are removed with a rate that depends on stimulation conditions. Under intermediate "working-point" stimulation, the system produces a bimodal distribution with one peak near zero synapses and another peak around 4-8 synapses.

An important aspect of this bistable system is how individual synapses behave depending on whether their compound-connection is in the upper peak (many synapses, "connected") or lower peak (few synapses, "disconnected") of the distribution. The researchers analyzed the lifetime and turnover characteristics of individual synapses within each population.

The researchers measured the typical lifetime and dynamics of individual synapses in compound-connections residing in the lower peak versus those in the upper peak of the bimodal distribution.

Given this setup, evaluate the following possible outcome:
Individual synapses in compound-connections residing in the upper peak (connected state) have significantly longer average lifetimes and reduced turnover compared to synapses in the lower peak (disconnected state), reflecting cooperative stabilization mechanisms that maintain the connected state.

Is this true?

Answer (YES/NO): YES